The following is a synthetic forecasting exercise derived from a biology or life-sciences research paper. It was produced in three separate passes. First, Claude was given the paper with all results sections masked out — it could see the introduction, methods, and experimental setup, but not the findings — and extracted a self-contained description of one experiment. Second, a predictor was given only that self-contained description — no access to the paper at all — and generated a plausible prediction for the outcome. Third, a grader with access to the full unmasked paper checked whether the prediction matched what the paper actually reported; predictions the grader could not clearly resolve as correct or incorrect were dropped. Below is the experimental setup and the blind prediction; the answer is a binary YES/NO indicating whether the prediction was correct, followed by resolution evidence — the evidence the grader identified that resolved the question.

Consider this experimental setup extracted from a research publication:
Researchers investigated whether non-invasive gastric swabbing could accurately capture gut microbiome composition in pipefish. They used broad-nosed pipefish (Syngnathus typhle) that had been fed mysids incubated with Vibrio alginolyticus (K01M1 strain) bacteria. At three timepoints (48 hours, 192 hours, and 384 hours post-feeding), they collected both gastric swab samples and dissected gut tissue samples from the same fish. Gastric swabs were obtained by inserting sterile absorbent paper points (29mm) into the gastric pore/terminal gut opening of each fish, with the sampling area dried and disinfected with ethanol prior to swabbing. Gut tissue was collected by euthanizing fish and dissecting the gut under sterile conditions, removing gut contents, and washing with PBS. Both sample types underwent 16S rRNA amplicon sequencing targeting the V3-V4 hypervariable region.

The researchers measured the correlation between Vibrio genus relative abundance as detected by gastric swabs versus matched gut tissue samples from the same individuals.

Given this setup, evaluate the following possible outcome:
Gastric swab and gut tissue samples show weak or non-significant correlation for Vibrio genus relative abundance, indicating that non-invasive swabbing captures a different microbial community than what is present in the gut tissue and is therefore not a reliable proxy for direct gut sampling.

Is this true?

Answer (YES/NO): NO